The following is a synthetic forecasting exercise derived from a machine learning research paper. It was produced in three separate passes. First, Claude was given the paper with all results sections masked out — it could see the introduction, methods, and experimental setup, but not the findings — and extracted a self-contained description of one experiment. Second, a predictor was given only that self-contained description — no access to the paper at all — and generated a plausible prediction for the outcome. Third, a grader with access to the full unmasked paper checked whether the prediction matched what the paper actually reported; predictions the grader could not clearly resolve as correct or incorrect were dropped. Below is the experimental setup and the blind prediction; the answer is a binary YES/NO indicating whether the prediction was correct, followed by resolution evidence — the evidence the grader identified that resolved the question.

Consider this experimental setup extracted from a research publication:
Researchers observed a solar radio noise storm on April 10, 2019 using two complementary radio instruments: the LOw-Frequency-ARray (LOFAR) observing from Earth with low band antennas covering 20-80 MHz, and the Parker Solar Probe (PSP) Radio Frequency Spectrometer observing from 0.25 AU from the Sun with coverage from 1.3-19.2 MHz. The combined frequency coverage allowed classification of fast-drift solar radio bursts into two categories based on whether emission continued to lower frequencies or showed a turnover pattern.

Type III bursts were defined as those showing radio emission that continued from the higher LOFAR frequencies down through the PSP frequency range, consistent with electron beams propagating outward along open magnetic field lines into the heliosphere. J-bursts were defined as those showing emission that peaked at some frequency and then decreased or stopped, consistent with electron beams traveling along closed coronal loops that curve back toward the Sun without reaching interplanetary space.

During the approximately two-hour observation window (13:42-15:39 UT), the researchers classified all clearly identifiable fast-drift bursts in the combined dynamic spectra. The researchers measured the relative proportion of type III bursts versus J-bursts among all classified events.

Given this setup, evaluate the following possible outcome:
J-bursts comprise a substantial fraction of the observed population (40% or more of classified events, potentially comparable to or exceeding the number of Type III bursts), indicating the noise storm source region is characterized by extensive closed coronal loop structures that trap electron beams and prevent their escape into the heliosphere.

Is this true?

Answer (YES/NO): YES